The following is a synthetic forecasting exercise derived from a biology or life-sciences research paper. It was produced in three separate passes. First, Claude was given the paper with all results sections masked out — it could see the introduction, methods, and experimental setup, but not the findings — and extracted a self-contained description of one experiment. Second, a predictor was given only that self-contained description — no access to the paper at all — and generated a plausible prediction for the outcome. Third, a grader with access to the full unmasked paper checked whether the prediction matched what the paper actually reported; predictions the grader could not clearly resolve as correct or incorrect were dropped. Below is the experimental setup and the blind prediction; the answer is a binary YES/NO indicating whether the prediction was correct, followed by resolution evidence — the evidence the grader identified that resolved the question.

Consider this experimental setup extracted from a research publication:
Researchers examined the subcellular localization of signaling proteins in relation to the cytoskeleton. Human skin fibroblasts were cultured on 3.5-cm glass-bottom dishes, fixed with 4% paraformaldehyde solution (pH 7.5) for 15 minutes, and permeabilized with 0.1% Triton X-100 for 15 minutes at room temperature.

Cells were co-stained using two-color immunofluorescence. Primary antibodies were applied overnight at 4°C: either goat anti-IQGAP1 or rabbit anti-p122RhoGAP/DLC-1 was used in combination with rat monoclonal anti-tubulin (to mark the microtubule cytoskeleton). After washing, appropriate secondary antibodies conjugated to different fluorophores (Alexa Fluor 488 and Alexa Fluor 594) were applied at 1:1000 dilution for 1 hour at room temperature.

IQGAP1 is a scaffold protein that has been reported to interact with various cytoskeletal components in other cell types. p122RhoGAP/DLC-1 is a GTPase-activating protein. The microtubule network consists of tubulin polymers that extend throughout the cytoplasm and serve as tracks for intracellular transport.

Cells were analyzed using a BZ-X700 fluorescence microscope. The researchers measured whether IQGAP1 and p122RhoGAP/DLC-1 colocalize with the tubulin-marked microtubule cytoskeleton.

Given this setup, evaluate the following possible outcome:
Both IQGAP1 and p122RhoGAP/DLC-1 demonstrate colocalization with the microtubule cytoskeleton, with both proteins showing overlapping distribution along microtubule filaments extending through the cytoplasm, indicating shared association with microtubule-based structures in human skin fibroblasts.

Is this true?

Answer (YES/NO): YES